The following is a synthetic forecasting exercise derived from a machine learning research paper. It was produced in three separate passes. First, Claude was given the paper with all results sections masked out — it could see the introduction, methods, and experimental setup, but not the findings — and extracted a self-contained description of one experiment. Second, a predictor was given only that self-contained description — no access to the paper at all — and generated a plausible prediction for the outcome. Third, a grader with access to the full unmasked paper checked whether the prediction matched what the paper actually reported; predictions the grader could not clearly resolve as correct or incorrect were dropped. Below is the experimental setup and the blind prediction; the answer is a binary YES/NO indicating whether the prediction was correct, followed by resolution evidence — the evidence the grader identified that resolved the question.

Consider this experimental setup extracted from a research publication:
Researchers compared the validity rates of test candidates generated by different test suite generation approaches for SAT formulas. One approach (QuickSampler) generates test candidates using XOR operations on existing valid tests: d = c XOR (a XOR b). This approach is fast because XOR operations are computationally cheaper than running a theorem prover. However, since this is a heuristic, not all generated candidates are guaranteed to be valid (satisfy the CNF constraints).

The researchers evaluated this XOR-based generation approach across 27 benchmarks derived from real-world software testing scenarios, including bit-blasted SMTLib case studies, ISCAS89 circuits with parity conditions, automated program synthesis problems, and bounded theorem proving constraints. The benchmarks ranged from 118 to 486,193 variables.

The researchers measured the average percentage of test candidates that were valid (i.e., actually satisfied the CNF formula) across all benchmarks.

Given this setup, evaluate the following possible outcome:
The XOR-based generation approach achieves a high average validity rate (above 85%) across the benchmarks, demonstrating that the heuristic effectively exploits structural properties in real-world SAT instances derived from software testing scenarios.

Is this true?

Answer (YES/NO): NO